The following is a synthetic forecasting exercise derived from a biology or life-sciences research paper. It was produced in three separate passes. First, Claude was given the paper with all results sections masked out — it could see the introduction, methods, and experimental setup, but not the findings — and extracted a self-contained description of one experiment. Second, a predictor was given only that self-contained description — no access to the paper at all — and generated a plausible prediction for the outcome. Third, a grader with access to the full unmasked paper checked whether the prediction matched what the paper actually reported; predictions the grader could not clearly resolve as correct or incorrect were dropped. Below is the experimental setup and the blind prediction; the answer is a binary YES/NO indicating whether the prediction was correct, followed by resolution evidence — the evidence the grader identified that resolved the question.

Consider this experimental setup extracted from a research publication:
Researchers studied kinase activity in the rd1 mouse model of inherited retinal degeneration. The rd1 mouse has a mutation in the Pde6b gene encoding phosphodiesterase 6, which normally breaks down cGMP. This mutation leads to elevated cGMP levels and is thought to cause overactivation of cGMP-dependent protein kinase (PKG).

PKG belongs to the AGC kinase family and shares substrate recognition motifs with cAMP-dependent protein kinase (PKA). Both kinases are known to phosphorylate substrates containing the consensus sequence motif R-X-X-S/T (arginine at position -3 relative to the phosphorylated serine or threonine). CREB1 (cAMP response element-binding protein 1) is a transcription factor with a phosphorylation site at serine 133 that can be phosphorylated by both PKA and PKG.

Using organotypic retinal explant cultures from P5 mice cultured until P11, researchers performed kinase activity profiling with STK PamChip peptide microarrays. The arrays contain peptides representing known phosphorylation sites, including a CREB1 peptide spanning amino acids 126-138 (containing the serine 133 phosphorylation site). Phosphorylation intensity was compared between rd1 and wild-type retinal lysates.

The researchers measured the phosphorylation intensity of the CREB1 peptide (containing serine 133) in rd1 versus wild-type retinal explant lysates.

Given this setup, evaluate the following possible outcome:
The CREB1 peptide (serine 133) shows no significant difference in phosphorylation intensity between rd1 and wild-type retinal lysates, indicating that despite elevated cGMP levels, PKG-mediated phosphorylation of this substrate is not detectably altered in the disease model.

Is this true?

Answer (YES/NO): NO